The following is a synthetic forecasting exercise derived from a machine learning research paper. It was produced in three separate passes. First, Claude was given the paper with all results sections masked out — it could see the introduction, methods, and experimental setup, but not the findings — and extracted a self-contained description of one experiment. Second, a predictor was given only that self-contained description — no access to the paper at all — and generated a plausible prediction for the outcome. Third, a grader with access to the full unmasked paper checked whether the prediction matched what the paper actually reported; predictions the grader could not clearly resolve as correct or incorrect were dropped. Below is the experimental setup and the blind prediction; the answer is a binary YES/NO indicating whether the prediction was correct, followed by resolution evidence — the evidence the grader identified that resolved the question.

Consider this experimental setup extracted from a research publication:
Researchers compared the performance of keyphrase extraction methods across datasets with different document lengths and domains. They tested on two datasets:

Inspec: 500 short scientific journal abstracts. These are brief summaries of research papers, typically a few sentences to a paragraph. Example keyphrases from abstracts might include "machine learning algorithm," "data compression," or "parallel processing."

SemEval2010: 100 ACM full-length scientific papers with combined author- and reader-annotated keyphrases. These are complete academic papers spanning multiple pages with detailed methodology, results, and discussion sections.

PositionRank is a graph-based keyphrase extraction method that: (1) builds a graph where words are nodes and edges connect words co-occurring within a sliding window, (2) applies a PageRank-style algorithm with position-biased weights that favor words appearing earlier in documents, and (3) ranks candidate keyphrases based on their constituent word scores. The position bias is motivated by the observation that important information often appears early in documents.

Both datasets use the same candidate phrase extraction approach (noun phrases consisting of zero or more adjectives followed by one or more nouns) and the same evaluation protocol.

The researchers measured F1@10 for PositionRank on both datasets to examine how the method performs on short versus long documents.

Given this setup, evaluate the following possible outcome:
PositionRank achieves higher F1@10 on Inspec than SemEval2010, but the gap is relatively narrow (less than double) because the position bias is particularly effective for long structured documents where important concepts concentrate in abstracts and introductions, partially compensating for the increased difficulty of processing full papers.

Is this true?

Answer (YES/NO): NO